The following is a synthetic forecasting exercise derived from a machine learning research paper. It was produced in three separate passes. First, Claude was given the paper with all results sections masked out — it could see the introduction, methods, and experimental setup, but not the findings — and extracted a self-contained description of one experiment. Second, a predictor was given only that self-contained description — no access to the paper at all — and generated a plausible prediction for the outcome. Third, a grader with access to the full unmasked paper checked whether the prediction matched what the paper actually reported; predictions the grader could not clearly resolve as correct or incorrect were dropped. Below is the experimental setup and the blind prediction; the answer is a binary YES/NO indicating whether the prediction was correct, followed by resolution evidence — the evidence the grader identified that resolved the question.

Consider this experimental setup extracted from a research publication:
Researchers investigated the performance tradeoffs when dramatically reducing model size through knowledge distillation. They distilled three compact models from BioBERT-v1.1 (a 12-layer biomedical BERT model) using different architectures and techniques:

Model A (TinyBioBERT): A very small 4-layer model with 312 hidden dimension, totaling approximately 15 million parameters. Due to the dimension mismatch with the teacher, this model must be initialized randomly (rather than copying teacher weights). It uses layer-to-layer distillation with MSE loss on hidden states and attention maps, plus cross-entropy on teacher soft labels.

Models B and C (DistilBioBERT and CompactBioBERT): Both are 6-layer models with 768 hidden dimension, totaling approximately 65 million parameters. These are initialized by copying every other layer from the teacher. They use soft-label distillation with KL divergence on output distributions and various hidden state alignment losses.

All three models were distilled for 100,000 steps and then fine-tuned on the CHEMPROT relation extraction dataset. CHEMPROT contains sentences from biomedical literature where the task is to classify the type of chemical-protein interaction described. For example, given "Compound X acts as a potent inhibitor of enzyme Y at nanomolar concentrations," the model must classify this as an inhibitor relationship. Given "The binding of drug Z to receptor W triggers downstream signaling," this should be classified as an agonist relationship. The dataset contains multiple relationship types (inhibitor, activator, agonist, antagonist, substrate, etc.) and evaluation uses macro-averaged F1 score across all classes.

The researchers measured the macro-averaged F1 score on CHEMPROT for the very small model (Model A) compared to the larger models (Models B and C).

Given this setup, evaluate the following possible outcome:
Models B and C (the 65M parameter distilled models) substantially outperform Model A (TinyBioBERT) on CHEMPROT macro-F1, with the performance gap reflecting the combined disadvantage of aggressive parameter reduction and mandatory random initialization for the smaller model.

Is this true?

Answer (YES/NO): YES